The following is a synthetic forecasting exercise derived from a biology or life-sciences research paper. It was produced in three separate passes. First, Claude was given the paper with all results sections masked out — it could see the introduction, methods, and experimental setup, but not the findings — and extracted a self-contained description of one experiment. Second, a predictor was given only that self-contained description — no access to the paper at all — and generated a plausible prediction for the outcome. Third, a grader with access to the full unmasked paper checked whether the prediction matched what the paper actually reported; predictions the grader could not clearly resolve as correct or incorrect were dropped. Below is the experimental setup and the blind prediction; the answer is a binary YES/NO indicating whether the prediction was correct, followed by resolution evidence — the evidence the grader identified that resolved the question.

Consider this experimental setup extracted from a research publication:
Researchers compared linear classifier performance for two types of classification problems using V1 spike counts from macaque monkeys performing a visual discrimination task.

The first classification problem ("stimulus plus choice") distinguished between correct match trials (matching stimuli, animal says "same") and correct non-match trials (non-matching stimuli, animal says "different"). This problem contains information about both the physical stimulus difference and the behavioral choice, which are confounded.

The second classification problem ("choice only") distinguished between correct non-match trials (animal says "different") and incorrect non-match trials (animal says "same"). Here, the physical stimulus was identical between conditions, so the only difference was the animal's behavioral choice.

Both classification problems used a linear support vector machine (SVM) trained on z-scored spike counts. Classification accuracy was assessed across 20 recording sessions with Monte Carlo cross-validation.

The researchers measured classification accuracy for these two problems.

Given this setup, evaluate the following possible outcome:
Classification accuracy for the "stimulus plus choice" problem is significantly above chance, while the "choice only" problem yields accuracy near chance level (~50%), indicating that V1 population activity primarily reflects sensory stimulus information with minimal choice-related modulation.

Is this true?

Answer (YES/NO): NO